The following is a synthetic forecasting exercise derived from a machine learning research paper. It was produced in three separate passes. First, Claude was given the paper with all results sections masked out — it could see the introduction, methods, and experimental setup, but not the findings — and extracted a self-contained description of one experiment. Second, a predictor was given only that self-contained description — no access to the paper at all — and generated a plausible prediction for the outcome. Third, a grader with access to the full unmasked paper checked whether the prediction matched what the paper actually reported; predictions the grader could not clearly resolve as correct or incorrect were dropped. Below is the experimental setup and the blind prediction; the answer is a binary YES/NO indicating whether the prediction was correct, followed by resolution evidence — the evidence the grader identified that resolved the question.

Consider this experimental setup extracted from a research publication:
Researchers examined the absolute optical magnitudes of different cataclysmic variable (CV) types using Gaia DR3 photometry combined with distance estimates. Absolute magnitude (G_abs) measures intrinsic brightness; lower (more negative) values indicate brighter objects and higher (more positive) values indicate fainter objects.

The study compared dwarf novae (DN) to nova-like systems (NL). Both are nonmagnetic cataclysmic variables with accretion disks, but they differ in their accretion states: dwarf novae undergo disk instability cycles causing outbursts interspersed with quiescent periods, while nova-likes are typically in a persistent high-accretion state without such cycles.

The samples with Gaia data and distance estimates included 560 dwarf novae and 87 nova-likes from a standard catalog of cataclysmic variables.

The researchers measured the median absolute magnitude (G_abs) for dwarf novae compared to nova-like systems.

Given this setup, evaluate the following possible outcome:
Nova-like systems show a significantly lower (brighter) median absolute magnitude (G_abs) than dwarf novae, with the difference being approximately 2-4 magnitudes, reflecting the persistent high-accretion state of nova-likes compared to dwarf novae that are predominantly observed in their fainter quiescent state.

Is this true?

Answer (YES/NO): YES